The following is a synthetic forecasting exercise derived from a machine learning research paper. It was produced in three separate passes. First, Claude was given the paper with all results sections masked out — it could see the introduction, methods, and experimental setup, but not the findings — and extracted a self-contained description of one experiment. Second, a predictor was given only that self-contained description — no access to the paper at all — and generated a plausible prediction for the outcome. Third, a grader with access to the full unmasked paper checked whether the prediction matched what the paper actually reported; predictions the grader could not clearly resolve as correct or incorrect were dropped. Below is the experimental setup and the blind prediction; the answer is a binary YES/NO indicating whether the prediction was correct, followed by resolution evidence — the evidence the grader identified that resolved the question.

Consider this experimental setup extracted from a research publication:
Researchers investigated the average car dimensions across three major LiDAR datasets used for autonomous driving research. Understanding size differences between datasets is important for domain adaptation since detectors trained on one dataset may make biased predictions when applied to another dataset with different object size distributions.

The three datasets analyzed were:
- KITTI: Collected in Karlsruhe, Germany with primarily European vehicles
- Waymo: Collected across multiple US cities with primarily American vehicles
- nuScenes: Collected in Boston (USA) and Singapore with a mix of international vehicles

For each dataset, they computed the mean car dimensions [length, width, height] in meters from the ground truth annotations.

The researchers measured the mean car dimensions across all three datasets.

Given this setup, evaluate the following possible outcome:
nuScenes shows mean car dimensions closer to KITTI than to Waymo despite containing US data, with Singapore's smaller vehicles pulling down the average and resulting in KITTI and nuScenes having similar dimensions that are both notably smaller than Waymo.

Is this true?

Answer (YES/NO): NO